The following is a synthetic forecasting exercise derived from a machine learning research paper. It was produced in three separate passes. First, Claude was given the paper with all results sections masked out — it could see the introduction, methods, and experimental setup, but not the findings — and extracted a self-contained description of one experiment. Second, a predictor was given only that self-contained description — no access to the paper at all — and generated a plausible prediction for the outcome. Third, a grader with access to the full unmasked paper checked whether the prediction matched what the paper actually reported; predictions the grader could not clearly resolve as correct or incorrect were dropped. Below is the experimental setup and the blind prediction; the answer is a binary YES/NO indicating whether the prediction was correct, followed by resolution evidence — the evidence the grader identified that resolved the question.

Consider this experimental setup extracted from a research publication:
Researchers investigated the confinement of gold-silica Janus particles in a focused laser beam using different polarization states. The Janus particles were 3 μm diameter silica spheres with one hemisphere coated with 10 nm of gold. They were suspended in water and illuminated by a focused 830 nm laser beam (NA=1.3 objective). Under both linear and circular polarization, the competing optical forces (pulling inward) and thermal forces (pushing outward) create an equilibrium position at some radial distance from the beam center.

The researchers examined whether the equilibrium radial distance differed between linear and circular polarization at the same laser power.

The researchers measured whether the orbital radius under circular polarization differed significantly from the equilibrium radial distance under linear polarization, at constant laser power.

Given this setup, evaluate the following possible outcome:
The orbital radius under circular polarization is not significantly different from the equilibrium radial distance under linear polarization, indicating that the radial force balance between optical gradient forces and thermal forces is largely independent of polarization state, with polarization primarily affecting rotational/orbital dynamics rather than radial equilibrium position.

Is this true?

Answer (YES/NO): YES